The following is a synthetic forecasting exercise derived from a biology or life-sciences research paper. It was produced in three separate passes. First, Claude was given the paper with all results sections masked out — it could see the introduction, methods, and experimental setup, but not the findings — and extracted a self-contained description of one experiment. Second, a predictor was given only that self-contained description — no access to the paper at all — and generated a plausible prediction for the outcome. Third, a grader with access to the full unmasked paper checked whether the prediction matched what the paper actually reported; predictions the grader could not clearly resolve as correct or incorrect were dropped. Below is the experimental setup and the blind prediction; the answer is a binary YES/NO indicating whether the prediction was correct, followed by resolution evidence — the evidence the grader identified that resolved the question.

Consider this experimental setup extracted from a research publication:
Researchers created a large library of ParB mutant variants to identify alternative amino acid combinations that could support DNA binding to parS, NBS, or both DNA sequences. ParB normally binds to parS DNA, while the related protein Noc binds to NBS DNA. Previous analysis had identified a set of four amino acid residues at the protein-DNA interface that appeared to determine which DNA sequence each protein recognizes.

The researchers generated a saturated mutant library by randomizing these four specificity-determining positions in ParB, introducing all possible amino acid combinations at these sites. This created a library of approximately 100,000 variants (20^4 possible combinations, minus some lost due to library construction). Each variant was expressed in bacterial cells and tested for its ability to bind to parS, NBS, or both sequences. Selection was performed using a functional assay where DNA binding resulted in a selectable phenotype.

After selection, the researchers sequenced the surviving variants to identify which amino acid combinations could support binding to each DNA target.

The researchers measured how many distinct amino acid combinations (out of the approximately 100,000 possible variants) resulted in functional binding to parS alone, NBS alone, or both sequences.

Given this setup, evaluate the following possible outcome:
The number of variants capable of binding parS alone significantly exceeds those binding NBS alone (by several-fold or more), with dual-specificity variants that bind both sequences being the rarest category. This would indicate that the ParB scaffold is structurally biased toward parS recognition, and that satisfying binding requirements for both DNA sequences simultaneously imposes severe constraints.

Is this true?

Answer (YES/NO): YES